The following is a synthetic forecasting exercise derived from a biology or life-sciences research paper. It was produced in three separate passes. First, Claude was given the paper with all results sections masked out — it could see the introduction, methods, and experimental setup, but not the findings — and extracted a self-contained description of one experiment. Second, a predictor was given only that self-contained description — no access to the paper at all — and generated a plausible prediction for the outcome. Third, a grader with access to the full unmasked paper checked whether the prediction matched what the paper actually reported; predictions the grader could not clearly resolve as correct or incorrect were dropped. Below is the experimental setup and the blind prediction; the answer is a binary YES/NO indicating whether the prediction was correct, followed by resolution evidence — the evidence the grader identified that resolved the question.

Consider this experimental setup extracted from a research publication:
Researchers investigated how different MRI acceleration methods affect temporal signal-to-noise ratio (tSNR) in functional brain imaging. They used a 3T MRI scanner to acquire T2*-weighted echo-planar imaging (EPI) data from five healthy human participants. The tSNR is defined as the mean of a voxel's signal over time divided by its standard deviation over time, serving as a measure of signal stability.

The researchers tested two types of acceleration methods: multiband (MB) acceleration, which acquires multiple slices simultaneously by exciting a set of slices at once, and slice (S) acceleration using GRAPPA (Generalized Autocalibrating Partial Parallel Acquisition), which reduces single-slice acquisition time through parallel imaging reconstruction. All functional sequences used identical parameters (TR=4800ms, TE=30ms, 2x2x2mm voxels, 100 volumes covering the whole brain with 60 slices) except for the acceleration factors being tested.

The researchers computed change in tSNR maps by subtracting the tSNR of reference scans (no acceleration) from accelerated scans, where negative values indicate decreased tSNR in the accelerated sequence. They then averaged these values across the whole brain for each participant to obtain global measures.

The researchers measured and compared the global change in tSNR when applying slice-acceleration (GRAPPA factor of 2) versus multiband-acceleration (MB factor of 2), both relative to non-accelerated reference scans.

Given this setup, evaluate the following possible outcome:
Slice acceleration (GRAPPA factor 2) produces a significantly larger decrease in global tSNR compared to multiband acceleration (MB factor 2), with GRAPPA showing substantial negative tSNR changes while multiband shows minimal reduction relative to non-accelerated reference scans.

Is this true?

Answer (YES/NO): YES